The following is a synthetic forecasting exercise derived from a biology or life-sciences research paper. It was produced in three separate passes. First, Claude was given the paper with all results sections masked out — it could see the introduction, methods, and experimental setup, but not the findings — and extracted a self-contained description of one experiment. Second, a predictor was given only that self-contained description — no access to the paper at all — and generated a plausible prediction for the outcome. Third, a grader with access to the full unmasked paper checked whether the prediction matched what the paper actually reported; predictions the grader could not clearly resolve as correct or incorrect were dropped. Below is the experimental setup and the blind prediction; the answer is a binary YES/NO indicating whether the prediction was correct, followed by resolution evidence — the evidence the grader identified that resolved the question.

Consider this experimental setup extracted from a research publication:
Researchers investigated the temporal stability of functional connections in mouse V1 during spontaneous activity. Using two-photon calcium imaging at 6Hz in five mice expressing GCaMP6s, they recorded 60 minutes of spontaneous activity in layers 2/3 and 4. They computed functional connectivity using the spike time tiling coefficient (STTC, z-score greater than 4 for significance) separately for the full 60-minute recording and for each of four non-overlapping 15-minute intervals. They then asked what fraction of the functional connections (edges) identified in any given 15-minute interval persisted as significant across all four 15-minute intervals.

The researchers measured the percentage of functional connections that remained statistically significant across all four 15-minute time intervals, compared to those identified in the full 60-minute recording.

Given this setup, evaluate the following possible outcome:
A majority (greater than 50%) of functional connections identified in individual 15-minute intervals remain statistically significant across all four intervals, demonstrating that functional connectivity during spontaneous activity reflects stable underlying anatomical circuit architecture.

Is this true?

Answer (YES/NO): NO